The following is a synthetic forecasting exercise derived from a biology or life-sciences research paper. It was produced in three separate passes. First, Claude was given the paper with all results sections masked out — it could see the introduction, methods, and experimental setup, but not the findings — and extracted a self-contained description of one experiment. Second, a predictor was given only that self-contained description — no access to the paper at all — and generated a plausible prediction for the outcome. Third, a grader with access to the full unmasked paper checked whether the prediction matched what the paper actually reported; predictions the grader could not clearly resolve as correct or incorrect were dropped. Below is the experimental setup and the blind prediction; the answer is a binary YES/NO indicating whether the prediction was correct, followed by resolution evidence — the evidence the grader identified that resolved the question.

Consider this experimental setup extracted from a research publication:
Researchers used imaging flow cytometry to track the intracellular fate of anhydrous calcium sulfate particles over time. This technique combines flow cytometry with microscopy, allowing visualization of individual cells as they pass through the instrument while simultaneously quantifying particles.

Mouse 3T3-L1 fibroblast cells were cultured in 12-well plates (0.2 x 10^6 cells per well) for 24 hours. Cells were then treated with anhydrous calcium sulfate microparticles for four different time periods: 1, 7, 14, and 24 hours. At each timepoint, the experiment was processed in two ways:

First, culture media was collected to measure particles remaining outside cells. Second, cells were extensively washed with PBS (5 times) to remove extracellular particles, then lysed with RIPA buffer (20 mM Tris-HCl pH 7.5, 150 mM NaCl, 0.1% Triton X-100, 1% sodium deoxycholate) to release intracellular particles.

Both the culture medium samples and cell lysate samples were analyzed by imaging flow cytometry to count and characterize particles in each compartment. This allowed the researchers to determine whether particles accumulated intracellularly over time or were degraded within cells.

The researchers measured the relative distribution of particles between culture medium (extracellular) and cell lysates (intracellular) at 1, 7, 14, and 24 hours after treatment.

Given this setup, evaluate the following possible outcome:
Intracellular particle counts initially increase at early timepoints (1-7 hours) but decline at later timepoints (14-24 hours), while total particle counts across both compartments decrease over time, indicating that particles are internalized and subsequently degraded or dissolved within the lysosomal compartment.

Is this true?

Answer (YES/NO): YES